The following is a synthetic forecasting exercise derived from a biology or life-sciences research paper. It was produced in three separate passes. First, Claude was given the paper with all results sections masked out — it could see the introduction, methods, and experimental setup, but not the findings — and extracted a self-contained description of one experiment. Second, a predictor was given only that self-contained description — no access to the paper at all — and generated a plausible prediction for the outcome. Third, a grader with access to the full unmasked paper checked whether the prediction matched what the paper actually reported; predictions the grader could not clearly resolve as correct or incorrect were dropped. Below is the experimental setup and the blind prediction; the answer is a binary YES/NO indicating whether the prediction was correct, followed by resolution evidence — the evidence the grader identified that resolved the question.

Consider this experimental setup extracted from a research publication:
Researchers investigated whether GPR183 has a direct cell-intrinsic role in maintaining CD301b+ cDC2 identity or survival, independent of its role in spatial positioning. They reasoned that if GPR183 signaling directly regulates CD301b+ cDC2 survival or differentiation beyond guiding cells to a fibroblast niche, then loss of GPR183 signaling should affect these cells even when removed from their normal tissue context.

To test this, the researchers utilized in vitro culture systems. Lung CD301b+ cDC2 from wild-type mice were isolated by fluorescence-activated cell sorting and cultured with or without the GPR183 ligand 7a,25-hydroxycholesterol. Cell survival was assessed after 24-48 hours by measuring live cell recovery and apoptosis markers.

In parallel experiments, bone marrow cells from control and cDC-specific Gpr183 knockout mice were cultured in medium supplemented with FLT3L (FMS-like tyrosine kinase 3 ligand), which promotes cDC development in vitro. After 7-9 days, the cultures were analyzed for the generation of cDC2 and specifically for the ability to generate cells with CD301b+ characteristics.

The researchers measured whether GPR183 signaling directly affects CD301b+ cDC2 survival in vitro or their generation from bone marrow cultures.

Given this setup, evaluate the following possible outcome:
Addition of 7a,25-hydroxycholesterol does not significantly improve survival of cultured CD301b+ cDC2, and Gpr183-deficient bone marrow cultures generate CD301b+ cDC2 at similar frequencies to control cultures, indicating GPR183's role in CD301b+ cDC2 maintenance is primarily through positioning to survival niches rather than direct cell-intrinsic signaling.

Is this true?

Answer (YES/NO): YES